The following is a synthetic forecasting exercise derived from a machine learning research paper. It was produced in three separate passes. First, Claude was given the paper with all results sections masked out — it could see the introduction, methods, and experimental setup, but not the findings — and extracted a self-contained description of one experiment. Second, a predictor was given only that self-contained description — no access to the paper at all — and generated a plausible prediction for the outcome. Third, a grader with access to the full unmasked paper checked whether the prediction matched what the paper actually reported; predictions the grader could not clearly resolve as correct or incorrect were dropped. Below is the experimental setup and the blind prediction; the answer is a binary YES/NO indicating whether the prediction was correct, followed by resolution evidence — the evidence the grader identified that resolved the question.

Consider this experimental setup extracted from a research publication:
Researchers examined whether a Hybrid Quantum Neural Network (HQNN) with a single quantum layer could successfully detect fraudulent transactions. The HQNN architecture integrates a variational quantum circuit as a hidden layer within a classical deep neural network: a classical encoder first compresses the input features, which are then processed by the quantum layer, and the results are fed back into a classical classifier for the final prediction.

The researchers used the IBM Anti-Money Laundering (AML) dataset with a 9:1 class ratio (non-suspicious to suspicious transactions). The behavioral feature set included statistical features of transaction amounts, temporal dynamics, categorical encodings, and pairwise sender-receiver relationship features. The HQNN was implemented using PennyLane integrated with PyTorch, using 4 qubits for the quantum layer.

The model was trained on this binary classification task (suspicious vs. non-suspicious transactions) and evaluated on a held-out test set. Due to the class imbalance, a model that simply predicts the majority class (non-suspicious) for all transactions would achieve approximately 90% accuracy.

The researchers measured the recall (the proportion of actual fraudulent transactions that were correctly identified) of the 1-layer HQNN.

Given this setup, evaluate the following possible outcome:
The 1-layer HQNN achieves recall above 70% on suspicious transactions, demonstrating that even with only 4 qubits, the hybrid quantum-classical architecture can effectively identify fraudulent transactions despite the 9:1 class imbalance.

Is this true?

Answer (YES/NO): NO